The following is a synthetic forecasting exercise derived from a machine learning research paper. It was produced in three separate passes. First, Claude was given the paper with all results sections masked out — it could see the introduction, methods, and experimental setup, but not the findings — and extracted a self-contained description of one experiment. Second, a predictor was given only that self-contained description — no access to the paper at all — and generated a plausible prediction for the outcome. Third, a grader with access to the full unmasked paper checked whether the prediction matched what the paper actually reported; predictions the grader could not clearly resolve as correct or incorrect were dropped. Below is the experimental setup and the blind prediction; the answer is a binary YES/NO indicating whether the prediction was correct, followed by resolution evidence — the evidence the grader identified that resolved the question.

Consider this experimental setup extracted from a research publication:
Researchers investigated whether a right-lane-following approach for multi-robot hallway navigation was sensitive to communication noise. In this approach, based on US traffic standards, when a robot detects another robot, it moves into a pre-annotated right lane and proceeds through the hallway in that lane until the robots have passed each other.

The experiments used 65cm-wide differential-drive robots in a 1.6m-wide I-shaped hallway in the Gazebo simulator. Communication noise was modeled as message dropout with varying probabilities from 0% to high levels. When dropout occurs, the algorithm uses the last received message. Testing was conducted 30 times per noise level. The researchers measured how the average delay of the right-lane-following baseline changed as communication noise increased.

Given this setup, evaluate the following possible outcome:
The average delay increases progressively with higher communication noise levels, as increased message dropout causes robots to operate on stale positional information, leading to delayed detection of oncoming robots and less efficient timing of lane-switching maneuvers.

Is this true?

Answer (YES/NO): NO